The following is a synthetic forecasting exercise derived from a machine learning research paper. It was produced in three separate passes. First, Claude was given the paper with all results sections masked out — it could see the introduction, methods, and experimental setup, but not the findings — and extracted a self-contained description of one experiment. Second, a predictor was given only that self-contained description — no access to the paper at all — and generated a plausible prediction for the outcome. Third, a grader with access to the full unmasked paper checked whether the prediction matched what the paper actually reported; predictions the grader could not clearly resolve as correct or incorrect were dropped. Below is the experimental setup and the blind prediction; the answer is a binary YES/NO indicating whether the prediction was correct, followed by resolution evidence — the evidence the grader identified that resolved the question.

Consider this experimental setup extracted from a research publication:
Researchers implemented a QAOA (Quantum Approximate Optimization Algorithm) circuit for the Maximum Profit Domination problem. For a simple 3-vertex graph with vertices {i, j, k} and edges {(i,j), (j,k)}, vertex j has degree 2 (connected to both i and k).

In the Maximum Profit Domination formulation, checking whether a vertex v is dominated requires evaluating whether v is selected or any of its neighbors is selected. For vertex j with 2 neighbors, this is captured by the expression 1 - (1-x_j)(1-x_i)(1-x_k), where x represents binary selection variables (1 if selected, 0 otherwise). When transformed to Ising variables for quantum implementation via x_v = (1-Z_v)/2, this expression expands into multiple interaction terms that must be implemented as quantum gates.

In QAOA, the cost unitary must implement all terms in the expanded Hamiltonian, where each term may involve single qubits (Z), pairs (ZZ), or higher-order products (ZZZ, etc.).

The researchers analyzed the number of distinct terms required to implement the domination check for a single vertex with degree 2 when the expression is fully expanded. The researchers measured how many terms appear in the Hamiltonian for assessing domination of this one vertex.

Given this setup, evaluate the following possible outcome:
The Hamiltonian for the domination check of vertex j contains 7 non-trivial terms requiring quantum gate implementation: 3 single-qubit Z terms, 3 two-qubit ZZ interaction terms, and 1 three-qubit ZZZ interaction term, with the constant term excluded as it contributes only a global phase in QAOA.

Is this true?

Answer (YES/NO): NO